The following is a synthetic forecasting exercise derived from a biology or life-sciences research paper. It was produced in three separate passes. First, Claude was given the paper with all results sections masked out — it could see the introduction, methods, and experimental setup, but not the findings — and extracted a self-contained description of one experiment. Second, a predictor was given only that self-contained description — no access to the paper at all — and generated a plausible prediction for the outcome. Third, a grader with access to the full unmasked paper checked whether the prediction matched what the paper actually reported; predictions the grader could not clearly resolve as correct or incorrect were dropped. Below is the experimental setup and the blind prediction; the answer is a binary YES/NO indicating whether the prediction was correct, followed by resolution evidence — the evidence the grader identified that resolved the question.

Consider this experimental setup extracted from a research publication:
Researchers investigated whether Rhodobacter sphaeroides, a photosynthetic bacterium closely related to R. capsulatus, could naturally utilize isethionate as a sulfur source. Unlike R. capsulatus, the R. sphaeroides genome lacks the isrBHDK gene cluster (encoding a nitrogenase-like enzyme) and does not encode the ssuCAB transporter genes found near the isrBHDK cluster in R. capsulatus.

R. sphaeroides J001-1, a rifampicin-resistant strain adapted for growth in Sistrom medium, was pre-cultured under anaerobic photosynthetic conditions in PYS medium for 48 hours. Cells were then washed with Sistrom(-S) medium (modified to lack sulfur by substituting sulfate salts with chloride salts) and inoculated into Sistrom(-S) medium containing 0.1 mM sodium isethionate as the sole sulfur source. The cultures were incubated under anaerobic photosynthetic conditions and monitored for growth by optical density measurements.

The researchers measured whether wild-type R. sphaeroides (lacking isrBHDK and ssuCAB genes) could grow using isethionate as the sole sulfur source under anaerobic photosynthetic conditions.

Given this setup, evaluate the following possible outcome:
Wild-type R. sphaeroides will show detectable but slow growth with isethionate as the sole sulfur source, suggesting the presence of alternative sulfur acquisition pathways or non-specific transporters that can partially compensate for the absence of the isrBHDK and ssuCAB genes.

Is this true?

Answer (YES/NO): NO